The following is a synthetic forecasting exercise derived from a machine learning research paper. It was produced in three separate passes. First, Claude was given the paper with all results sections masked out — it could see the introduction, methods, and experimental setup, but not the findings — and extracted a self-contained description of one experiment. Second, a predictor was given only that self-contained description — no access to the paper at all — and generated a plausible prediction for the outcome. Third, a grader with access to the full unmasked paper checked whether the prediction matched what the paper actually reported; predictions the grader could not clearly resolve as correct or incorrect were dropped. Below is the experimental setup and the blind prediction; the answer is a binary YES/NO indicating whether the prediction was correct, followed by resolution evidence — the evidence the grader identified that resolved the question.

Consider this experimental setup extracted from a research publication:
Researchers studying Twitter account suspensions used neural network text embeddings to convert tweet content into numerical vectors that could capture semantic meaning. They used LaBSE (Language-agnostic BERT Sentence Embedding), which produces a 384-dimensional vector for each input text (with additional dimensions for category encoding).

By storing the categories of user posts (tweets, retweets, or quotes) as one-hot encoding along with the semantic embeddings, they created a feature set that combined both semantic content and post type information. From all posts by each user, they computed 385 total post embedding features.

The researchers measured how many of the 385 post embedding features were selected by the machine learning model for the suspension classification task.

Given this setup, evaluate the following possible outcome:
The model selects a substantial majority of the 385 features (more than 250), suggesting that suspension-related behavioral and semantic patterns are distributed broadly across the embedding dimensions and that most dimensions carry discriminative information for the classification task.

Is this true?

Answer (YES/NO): YES